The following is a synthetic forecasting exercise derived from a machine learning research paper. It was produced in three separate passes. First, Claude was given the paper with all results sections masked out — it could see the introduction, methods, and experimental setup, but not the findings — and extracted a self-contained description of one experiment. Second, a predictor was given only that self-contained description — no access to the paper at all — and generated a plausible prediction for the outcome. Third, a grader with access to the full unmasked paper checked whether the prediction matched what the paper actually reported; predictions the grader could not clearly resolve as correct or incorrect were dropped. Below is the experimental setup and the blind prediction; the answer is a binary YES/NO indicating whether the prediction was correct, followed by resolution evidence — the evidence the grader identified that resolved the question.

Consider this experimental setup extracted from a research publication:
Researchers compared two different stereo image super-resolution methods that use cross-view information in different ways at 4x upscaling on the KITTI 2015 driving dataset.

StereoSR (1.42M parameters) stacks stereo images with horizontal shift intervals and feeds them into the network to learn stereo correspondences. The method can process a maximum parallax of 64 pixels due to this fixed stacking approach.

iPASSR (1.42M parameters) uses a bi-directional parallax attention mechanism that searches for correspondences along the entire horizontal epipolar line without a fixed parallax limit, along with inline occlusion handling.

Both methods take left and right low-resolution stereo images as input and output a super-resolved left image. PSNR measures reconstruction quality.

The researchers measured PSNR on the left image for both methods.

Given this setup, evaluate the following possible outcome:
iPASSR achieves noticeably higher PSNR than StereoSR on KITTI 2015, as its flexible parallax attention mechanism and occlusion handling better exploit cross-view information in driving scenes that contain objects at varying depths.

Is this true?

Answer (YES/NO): YES